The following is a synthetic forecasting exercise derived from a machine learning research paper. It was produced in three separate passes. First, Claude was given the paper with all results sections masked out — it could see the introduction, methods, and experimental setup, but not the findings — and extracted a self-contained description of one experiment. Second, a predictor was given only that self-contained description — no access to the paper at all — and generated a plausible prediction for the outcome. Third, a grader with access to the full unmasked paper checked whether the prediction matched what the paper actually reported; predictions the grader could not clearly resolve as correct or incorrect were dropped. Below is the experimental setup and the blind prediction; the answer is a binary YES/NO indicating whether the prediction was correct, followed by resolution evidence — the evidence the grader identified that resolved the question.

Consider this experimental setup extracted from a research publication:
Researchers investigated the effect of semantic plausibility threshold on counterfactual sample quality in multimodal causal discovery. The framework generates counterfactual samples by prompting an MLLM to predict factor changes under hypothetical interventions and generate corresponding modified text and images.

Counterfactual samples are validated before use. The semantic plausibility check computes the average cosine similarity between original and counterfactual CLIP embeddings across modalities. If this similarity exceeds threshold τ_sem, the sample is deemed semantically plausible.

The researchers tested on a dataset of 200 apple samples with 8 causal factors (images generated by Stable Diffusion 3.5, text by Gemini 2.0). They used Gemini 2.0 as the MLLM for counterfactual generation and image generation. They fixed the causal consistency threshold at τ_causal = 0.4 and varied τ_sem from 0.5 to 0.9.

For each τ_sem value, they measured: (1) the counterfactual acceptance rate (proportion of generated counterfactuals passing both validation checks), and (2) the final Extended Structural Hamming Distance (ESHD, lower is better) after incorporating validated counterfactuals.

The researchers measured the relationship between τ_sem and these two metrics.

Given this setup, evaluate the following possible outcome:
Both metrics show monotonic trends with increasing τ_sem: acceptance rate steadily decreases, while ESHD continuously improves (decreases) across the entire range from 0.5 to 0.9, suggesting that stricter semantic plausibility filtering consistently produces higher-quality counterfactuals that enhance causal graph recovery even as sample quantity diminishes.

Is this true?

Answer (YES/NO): NO